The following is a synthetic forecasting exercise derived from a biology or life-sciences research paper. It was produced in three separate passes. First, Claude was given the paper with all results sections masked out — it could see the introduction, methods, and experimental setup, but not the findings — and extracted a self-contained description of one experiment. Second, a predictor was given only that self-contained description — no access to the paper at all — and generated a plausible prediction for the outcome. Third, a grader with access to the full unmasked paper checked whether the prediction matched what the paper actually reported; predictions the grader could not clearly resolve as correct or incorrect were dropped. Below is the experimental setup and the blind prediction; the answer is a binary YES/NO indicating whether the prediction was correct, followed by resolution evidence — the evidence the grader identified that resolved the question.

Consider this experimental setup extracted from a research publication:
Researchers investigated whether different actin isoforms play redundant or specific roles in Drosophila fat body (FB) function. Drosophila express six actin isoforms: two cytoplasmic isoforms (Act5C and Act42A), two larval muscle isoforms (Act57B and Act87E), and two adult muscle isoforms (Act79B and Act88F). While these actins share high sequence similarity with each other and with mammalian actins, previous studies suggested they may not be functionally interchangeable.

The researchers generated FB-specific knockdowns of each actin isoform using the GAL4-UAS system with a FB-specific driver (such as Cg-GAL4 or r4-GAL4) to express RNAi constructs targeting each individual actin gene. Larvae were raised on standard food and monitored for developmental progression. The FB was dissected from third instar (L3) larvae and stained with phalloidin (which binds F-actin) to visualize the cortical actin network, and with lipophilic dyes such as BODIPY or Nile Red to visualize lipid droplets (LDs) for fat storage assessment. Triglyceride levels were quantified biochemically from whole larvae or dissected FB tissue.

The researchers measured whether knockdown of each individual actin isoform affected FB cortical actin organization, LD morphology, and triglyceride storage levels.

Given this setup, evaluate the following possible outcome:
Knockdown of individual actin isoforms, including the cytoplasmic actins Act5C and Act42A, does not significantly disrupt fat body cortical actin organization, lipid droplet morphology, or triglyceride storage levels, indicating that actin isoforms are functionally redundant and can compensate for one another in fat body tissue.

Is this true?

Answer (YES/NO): NO